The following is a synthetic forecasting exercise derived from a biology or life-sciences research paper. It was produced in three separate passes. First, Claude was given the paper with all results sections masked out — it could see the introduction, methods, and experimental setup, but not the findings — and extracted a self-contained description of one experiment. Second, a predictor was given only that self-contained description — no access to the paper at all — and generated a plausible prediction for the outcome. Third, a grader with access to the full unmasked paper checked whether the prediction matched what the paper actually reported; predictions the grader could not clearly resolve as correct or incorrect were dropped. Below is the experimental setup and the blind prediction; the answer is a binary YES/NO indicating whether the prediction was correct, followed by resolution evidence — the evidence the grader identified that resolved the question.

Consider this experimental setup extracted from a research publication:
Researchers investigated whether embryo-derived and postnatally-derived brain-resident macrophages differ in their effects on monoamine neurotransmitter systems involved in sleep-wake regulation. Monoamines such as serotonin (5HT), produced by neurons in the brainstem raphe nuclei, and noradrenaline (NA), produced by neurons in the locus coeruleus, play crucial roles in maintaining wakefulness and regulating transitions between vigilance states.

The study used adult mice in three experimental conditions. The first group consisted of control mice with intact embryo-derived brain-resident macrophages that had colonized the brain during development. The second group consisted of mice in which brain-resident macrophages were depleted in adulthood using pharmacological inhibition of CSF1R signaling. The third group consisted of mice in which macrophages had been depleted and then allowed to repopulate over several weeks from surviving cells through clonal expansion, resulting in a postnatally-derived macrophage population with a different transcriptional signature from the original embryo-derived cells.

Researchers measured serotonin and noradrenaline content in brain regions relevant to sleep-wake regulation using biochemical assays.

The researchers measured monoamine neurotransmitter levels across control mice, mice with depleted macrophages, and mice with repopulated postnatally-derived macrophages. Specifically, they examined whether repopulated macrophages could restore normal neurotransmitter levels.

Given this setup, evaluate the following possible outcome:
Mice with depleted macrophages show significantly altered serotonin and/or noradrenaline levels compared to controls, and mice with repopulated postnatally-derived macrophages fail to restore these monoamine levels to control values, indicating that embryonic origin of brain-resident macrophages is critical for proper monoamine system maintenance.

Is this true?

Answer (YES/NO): NO